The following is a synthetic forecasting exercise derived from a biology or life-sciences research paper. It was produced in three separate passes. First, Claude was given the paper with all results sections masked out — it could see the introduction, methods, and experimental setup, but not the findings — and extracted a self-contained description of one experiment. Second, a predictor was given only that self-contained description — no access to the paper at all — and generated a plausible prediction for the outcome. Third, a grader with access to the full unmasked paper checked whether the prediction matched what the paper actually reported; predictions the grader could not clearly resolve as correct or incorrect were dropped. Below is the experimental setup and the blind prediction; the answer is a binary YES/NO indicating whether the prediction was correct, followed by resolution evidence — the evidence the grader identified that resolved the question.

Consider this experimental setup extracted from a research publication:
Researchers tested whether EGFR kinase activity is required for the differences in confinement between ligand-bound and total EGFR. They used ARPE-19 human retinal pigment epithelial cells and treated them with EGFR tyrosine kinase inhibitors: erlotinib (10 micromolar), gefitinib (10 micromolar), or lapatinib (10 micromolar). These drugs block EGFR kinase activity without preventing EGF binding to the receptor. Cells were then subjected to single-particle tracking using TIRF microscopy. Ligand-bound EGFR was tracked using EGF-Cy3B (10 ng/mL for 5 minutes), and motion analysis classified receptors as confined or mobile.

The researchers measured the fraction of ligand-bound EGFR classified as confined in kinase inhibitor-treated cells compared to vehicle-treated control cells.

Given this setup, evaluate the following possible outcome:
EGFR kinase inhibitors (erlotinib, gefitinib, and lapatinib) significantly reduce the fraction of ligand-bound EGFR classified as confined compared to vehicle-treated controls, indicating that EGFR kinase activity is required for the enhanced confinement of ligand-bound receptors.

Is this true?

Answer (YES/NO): NO